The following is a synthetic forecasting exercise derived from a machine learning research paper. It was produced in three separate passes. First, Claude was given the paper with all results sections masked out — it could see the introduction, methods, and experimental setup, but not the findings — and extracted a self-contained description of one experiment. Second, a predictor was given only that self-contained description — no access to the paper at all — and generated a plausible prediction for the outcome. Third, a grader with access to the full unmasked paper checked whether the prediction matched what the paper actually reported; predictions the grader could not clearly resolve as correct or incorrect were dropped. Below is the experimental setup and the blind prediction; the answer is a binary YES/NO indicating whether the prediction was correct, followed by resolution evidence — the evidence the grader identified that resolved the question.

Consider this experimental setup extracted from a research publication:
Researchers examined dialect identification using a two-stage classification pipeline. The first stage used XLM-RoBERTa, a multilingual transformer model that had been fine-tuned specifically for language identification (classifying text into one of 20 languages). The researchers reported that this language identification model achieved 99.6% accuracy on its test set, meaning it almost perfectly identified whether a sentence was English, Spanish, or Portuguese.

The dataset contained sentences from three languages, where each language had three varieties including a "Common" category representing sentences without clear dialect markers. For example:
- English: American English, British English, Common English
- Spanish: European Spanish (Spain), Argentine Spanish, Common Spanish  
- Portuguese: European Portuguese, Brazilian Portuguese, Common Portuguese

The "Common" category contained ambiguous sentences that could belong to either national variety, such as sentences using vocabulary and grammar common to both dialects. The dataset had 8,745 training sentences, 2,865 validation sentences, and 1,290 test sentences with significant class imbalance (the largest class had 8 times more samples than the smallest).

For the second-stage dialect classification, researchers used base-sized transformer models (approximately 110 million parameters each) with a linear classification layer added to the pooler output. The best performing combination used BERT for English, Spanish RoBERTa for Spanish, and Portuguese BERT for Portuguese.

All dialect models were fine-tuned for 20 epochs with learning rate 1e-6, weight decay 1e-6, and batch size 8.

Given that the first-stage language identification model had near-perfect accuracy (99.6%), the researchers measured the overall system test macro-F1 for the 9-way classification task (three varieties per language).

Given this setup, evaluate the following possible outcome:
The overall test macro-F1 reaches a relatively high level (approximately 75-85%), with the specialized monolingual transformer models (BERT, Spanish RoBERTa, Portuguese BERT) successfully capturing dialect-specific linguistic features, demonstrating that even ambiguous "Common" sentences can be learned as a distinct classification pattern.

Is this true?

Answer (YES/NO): NO